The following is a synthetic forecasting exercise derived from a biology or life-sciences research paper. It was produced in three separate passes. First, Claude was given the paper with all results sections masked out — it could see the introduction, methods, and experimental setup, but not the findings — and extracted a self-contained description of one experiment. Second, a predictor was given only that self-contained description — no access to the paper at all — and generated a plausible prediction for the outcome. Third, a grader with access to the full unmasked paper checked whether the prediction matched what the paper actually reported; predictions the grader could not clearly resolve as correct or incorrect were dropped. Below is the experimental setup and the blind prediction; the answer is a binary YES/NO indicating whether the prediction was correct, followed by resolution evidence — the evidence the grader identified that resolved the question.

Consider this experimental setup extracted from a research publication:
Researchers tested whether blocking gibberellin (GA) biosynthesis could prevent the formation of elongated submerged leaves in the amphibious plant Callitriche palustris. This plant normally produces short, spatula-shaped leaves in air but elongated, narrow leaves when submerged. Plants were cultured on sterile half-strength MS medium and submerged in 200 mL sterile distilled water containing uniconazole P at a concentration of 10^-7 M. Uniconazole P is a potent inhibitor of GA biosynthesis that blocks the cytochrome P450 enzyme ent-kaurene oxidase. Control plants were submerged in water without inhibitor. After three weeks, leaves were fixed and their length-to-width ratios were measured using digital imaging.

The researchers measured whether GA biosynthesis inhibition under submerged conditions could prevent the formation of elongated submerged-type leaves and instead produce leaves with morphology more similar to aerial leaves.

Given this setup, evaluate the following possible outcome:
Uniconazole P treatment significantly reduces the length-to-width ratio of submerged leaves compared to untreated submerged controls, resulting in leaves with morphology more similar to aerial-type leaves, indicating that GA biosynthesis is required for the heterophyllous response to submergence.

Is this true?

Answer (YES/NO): YES